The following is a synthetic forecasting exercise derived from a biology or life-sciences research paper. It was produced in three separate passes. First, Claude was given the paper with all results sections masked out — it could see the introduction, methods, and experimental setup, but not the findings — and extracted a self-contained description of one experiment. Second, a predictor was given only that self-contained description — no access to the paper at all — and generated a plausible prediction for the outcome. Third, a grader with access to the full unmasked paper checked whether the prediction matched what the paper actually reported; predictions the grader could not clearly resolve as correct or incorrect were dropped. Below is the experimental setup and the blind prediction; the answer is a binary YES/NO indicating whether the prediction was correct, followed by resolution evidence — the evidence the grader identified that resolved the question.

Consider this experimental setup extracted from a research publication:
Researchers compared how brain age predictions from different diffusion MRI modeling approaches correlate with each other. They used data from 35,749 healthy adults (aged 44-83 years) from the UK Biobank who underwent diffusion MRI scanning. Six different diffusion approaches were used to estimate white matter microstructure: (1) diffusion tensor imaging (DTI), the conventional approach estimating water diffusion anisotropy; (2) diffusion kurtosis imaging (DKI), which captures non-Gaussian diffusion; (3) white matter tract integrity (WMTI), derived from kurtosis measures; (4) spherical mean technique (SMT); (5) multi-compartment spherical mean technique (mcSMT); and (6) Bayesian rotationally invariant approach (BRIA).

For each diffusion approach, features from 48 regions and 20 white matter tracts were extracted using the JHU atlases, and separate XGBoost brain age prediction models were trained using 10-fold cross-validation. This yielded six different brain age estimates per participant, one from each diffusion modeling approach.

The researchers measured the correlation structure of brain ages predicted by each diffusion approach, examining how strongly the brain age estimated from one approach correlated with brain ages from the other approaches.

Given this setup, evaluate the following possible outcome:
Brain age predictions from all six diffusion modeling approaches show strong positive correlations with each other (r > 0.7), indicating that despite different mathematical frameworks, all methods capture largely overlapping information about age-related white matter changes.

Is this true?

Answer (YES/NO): YES